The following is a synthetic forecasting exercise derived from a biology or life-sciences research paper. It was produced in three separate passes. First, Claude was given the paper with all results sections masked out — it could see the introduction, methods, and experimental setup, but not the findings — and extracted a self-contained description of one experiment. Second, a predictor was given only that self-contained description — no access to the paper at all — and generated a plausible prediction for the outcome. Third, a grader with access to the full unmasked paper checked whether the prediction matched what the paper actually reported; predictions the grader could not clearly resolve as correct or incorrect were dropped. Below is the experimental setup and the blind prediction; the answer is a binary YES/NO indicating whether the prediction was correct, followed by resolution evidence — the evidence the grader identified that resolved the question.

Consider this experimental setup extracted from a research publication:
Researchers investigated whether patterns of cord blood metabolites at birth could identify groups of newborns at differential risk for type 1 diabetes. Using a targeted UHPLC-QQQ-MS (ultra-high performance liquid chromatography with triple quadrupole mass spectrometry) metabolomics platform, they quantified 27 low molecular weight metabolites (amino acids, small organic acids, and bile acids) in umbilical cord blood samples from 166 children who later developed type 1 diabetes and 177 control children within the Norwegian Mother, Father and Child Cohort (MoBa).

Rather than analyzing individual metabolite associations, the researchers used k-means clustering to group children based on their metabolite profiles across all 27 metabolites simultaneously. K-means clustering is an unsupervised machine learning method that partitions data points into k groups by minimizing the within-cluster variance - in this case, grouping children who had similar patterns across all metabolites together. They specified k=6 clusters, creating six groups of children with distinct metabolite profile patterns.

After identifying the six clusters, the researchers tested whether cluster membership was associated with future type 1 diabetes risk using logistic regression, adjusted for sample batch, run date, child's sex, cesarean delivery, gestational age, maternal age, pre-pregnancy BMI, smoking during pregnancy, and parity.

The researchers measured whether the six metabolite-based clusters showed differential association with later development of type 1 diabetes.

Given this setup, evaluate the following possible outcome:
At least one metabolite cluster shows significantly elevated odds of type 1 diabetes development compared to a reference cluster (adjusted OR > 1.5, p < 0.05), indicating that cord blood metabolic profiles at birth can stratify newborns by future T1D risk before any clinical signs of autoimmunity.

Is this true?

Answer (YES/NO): NO